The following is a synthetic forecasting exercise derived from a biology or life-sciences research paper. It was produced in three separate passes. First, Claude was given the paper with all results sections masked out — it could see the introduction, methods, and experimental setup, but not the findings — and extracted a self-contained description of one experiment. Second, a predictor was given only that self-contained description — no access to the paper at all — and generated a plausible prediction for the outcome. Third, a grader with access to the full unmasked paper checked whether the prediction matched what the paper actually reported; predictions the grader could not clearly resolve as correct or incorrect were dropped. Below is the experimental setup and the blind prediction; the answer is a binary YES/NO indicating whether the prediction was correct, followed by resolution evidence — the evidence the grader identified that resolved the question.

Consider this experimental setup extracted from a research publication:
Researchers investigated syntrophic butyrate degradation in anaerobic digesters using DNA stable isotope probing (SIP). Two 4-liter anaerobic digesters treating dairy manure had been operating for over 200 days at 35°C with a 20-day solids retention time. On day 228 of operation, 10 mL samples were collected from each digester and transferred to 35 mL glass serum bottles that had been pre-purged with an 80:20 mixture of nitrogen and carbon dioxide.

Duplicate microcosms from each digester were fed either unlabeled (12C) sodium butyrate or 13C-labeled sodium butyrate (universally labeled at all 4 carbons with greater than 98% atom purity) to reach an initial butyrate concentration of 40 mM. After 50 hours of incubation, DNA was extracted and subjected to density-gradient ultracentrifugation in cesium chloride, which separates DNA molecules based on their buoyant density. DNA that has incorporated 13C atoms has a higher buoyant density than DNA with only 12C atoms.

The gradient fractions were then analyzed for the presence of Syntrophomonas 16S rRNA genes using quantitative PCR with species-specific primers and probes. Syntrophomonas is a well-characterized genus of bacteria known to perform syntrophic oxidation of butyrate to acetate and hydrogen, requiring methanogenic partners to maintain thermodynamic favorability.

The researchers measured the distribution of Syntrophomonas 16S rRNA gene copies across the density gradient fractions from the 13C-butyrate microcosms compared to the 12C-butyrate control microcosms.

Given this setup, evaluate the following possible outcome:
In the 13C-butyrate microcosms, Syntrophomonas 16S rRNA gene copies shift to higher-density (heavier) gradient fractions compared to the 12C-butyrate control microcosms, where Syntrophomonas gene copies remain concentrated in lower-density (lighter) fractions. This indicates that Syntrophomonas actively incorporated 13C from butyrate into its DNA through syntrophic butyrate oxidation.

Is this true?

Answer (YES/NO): YES